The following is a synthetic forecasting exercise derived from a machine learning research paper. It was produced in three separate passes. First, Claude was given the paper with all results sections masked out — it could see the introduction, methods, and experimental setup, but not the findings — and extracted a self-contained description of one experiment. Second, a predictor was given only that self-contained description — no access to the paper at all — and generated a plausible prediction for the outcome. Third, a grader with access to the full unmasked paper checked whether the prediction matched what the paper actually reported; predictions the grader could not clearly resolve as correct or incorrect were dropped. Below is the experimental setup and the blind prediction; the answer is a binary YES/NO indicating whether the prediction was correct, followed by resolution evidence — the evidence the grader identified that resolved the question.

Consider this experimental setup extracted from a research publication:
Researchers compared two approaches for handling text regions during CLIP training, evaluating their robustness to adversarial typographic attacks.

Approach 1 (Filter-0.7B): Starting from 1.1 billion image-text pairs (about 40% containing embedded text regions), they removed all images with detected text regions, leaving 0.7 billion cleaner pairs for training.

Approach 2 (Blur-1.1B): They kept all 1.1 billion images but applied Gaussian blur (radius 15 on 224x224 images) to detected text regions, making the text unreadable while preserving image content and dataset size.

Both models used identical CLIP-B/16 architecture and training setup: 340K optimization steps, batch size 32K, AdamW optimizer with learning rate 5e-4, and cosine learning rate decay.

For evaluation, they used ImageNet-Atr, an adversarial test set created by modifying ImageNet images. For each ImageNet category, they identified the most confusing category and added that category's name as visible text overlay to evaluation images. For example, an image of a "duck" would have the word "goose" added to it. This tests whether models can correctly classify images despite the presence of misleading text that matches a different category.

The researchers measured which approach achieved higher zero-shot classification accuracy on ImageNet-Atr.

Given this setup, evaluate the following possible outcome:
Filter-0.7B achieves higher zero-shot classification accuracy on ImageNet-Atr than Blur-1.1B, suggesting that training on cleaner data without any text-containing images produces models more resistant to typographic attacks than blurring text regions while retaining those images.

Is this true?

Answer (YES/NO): YES